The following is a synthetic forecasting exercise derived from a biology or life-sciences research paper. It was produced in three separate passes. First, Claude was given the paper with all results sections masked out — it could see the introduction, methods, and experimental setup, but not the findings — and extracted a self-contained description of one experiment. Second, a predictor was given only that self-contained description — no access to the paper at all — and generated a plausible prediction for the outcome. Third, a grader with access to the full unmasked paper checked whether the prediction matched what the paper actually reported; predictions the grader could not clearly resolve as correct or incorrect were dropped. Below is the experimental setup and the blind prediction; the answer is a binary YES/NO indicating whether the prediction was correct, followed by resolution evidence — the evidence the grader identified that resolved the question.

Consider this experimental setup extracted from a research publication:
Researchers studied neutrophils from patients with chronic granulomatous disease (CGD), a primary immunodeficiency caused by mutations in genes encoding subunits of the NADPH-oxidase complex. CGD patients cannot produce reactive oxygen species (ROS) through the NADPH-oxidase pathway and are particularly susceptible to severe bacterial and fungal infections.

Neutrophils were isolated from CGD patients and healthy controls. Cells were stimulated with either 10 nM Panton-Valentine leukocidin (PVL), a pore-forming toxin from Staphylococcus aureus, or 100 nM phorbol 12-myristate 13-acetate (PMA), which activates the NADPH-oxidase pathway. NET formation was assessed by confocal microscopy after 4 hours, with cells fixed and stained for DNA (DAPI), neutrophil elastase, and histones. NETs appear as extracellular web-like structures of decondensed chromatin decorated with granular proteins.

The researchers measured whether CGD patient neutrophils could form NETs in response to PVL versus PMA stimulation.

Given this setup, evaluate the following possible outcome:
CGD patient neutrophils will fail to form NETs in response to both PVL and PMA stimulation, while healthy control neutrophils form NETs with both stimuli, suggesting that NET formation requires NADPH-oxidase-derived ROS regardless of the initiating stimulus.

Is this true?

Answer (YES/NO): NO